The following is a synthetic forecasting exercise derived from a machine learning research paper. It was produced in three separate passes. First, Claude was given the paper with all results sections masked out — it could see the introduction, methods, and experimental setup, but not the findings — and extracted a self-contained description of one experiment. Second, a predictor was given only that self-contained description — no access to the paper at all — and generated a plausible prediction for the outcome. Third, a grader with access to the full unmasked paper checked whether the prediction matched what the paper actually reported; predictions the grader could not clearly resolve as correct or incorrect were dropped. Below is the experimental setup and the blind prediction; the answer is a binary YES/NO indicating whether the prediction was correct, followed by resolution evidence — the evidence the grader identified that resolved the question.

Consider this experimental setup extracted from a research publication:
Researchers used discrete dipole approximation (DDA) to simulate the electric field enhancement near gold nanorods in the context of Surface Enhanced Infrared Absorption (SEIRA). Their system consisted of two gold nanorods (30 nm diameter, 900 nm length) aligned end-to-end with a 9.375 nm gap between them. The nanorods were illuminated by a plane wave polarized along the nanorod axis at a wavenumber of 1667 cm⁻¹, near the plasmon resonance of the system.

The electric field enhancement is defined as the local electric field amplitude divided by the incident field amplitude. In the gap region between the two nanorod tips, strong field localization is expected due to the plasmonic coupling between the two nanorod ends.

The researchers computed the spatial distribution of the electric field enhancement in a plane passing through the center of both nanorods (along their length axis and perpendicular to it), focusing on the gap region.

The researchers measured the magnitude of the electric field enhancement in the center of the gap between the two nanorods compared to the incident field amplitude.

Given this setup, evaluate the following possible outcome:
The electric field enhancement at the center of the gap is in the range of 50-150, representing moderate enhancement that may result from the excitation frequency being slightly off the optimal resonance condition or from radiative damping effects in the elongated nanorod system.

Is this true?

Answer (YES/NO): NO